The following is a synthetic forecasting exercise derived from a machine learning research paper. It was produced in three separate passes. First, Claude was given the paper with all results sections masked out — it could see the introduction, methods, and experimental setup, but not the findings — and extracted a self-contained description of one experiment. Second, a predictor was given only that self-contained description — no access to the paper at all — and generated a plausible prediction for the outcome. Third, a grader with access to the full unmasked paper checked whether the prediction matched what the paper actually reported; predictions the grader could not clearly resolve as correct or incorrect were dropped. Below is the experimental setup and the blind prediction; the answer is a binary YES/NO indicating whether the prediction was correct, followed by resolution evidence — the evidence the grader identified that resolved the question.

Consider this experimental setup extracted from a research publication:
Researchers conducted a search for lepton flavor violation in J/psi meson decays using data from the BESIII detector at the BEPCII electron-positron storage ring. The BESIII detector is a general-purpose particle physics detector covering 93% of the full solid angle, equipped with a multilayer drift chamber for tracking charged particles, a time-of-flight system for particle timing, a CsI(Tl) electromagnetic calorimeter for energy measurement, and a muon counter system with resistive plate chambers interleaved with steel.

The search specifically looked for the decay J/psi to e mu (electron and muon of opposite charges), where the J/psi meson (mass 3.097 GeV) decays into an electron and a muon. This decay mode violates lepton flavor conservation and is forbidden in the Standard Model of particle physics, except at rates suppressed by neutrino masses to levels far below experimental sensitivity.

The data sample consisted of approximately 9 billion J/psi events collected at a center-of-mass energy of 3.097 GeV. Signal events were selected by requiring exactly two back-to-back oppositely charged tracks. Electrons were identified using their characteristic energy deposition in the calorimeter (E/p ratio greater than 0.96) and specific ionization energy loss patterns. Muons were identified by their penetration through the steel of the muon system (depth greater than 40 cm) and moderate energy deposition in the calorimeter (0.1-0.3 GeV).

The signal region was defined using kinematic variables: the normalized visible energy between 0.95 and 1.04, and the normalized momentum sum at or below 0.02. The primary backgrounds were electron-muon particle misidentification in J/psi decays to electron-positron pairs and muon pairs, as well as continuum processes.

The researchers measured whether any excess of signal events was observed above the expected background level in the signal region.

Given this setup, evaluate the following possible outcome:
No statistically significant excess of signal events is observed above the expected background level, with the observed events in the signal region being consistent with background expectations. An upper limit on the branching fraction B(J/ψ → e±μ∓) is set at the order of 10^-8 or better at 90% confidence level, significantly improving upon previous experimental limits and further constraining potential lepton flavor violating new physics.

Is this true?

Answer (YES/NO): YES